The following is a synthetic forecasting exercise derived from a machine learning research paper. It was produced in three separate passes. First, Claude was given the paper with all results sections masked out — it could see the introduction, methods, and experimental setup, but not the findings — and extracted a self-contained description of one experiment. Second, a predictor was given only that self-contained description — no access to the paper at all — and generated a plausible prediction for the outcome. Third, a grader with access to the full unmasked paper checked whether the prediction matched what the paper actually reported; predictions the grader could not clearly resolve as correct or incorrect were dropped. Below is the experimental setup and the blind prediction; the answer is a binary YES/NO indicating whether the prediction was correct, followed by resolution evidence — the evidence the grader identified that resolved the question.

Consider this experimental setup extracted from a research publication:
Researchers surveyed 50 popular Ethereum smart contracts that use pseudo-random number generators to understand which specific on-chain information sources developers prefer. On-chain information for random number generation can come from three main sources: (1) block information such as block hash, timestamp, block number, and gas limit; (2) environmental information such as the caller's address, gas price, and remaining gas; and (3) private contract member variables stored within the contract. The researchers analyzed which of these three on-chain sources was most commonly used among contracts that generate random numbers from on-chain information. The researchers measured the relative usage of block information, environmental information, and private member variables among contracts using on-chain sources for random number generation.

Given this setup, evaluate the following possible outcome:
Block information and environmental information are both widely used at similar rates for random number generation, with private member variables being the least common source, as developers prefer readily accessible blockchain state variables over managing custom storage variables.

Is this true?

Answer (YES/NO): NO